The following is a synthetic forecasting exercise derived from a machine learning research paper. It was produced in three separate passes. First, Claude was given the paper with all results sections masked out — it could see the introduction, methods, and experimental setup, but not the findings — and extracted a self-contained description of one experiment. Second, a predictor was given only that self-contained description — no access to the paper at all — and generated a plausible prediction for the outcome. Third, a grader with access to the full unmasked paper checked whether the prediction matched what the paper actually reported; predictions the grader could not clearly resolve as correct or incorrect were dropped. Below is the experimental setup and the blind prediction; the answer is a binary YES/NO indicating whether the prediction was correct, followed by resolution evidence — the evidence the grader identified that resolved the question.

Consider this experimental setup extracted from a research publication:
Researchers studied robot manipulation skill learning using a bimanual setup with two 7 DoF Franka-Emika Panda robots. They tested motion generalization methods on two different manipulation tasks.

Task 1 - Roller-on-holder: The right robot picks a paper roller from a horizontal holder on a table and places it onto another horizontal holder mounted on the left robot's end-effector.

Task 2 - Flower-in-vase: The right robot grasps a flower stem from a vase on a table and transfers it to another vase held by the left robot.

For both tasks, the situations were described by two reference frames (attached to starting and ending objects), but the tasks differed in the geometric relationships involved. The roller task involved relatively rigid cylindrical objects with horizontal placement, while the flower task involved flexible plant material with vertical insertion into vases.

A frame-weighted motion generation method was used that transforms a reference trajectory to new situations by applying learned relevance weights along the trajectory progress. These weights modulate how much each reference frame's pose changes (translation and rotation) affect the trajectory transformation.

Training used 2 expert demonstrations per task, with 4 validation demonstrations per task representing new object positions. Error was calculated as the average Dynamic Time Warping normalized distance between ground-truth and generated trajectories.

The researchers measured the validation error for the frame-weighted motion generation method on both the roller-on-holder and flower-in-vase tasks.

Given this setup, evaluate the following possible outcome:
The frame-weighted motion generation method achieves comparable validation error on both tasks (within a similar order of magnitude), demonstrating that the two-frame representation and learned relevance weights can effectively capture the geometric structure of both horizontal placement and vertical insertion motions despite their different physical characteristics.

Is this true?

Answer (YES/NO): YES